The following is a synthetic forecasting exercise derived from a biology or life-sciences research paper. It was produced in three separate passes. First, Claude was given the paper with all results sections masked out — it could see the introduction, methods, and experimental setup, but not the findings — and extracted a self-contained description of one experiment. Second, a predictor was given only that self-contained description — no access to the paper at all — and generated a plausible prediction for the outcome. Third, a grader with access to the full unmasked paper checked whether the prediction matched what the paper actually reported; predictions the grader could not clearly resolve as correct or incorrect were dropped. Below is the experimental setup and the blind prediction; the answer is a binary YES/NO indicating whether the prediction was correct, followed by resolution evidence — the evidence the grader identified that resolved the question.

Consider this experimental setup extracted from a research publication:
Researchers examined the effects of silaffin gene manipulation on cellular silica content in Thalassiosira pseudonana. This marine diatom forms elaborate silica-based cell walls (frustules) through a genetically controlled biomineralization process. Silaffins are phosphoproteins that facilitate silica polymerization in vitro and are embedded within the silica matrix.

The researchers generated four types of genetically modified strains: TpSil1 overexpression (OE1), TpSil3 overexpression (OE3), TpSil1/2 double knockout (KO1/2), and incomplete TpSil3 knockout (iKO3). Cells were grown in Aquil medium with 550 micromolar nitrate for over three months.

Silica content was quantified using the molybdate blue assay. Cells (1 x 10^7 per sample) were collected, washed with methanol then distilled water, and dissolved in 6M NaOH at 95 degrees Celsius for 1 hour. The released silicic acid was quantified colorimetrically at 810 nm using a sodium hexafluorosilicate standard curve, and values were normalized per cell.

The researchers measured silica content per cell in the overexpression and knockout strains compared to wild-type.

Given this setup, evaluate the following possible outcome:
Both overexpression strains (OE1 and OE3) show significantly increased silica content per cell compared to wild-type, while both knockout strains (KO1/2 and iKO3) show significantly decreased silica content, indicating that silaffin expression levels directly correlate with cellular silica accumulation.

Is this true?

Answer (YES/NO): NO